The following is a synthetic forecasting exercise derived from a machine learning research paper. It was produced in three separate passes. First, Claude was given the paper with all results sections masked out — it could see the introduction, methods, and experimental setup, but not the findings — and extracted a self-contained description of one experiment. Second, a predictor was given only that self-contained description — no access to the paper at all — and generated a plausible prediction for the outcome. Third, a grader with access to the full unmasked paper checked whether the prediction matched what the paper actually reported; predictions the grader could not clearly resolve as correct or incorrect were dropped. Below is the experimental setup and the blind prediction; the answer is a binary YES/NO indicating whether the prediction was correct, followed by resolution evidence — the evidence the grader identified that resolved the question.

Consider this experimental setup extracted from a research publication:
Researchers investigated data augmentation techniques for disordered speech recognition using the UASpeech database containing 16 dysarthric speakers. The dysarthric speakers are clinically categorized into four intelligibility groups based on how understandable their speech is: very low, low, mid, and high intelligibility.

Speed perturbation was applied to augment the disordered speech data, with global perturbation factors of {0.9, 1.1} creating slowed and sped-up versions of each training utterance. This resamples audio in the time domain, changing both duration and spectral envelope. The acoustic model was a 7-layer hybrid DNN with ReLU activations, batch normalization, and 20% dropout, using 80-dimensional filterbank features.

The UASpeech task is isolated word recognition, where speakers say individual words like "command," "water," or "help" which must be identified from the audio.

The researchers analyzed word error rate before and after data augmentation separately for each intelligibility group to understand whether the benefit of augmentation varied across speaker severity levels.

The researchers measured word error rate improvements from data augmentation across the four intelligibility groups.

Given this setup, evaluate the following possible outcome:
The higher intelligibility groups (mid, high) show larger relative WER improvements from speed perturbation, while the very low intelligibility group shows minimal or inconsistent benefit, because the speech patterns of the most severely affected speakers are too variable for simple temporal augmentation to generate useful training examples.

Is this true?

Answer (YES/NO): NO